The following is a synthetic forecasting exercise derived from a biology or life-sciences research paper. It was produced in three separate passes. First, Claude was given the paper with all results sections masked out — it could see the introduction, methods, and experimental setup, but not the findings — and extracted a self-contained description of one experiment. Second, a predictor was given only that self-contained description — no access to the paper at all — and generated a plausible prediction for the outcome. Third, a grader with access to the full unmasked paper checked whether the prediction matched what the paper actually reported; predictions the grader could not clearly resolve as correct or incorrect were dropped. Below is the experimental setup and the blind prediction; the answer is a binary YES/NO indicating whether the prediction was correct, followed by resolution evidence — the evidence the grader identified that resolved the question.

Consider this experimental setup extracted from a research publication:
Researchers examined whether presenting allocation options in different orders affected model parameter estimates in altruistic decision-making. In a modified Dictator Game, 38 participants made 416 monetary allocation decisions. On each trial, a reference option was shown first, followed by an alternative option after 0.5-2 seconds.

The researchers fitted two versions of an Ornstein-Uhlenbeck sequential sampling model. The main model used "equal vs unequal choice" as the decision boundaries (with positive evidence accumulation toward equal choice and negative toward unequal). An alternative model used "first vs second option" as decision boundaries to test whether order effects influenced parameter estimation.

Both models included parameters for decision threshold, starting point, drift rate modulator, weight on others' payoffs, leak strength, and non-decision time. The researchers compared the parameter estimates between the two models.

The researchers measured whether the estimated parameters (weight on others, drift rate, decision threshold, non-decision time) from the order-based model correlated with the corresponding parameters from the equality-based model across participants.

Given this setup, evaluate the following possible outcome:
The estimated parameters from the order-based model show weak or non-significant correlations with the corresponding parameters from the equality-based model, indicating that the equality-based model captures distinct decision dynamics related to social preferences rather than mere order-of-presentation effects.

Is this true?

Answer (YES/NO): NO